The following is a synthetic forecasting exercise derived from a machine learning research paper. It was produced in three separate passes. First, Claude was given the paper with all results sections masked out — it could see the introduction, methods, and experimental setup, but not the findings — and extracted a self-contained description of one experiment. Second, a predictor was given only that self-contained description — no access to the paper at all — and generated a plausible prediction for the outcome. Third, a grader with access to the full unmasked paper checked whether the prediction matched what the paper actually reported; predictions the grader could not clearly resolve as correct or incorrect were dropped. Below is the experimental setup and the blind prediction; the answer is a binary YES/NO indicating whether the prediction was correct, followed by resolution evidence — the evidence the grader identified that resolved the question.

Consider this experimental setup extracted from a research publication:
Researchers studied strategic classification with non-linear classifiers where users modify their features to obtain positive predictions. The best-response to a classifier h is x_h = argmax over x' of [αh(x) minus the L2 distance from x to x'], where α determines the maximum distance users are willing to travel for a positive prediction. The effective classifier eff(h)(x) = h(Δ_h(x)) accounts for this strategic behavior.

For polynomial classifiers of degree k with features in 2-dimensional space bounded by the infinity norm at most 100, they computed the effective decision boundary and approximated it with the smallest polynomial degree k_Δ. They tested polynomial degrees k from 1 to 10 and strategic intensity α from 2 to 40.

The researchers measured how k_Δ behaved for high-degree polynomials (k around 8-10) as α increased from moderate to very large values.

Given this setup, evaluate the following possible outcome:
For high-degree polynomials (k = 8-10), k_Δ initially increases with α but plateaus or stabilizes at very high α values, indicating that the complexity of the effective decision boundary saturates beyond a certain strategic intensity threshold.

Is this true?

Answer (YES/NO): NO